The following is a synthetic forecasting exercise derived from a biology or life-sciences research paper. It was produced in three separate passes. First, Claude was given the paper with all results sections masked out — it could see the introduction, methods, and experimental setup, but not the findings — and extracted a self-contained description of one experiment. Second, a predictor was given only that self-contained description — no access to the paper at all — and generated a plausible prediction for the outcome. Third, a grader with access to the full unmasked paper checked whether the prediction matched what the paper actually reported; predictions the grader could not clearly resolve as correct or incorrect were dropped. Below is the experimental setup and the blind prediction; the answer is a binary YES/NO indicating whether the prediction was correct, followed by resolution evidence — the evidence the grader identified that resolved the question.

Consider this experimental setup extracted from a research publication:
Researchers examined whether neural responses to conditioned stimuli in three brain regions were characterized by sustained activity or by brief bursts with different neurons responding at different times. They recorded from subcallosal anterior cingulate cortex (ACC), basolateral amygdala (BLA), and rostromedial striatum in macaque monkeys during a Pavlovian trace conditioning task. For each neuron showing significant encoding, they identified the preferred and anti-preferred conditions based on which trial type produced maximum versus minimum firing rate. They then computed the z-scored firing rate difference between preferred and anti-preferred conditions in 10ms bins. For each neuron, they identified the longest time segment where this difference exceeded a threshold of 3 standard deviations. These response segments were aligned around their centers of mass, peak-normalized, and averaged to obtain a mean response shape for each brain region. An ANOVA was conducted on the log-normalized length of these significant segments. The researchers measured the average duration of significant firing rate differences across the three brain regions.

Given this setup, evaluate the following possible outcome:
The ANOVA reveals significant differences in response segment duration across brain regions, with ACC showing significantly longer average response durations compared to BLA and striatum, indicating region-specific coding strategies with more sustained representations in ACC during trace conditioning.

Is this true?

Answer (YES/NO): NO